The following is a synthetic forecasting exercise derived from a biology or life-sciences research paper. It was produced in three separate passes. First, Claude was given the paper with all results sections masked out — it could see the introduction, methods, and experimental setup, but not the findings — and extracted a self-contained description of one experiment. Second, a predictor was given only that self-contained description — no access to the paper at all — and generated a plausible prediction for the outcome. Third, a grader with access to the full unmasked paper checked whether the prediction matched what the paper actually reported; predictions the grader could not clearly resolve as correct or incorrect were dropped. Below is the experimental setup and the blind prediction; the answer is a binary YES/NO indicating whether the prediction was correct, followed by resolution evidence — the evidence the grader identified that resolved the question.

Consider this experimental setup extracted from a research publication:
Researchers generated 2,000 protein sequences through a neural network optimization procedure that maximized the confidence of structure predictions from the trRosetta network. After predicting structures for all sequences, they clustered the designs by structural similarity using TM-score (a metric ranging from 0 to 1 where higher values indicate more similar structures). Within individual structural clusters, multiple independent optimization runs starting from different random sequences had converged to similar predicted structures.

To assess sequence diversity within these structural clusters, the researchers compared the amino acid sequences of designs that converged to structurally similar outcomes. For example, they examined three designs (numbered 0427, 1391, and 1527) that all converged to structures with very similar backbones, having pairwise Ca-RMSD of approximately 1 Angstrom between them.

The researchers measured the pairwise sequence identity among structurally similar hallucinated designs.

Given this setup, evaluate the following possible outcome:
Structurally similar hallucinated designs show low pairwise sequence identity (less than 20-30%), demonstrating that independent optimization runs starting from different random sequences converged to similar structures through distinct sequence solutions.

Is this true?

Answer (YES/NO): NO